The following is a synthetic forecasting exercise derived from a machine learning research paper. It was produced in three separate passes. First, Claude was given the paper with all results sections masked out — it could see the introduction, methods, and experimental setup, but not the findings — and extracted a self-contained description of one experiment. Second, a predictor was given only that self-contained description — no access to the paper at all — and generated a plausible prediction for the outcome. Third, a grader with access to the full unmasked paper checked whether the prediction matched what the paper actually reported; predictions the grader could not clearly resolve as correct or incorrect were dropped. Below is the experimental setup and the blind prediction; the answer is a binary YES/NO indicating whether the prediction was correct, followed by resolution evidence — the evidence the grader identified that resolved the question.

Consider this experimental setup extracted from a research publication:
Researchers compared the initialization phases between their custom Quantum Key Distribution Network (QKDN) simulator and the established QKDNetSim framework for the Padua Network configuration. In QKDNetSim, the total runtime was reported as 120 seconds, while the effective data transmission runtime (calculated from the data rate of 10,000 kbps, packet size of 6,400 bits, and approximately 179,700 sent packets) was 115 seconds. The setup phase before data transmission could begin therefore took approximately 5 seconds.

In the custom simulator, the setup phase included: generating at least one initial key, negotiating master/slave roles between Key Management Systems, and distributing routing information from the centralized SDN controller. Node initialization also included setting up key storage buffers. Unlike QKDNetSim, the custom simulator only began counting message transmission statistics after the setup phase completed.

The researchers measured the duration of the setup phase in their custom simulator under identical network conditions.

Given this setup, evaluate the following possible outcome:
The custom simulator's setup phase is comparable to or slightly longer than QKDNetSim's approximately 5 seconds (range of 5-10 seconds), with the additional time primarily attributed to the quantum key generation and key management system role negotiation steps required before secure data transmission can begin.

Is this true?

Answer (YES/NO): NO